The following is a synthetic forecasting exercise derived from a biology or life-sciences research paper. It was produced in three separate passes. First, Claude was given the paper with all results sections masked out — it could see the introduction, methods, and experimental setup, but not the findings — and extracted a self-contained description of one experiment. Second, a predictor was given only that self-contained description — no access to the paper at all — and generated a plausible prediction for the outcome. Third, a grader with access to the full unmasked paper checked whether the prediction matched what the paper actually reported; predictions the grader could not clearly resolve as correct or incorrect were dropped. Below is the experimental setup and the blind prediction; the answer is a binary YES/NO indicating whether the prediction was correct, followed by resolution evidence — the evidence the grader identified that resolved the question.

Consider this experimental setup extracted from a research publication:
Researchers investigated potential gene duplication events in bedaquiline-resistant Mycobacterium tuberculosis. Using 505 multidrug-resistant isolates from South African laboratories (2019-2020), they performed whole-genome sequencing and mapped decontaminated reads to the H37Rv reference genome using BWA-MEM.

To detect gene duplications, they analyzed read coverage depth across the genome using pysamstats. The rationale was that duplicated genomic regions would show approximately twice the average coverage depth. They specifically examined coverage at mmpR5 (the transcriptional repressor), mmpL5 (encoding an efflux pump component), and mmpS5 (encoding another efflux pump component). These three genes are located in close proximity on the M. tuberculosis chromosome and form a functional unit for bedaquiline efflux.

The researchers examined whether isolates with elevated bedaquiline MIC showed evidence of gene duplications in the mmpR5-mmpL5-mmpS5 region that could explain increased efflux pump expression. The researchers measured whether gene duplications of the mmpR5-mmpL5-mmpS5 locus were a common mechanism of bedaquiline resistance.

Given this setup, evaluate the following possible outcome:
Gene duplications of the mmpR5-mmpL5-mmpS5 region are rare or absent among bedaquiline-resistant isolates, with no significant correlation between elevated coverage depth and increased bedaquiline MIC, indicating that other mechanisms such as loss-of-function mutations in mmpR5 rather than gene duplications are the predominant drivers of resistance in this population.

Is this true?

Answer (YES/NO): YES